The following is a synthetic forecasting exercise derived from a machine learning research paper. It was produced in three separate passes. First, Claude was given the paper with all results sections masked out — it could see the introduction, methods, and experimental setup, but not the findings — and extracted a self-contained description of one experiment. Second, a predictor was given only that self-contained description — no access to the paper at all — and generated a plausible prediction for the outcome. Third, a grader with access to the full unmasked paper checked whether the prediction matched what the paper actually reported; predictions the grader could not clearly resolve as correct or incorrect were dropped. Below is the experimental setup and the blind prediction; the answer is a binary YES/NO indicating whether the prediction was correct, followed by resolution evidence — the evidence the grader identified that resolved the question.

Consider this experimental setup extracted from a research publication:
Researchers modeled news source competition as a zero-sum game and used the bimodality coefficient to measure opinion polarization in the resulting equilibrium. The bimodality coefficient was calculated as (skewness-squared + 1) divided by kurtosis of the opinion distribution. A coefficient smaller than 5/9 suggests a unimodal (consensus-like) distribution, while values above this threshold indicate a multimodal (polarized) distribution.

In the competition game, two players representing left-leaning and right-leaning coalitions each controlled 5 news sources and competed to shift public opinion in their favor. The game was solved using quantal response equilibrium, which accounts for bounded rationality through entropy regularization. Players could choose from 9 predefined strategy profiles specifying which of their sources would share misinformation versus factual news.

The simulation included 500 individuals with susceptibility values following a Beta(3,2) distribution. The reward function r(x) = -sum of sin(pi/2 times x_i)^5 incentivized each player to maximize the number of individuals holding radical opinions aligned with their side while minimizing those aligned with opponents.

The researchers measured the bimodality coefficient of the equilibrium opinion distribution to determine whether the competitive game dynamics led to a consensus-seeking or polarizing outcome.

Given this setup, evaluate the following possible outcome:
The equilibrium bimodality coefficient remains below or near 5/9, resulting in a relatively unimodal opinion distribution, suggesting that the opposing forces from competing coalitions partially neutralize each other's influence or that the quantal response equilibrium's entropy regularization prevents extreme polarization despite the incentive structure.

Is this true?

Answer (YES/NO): NO